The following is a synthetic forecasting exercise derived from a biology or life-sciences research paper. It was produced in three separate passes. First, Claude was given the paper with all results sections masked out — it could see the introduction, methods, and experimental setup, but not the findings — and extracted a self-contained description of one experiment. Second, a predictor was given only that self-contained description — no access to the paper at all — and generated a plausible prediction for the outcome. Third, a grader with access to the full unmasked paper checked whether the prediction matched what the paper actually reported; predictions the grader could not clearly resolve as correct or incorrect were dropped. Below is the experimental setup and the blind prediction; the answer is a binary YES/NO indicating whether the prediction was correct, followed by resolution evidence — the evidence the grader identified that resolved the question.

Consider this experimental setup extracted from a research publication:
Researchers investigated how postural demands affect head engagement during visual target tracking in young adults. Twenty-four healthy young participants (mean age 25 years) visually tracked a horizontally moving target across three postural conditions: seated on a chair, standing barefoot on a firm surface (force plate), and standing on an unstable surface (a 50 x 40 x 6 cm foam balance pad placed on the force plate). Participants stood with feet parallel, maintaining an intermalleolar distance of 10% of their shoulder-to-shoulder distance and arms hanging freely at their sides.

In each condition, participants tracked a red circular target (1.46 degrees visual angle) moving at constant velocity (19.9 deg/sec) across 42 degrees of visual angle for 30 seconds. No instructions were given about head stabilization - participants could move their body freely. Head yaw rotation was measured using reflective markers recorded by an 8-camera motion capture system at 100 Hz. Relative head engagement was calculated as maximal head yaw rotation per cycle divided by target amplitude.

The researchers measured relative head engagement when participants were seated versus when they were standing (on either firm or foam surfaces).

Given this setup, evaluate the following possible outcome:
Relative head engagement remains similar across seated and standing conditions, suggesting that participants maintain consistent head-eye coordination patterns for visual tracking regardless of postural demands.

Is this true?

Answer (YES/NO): NO